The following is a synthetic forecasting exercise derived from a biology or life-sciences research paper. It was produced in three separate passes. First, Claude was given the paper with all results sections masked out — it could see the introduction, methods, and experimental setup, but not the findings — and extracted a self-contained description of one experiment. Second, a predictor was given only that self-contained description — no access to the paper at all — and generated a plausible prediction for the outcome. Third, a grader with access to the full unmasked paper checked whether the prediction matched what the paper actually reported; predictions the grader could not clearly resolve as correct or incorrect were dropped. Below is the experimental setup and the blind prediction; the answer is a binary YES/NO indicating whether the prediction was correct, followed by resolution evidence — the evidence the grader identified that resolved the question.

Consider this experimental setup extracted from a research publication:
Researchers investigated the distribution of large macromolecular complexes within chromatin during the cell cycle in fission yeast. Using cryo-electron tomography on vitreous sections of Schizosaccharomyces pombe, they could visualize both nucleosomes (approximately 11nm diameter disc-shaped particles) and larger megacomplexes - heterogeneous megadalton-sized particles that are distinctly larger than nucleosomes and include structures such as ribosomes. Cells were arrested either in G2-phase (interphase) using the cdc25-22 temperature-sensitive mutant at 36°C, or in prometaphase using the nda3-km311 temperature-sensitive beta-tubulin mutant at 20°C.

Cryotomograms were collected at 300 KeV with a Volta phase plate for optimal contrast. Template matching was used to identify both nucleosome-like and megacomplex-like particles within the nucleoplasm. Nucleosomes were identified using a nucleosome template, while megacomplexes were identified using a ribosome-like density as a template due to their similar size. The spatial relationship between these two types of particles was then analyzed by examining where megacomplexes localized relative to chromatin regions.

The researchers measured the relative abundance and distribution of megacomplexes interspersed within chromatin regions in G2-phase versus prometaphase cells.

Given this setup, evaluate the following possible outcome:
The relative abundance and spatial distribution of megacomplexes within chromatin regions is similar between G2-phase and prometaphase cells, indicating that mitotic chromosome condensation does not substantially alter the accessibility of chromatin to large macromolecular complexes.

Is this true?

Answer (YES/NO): NO